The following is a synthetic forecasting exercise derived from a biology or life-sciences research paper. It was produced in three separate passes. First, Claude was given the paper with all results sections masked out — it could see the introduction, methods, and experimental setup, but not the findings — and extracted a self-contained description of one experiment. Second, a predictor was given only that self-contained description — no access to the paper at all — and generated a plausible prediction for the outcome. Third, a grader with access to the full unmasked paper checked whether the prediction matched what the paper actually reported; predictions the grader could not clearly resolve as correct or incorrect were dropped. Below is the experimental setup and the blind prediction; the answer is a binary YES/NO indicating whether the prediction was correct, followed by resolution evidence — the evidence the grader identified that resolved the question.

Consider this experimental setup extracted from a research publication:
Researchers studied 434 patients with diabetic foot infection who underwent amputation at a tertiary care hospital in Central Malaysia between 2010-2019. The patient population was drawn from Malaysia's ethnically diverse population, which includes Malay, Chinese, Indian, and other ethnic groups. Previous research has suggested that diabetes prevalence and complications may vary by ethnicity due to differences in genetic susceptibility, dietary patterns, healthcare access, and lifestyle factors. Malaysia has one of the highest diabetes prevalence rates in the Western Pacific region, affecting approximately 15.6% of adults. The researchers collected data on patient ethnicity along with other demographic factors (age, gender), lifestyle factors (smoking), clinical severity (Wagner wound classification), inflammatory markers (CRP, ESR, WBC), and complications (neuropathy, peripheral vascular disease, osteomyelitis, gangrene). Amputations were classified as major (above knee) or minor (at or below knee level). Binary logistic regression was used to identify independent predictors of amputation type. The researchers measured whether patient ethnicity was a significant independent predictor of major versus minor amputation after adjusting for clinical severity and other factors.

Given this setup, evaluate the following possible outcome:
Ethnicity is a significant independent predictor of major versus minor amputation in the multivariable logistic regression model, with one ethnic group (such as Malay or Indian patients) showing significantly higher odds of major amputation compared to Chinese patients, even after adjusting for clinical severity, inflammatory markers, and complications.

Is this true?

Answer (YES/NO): NO